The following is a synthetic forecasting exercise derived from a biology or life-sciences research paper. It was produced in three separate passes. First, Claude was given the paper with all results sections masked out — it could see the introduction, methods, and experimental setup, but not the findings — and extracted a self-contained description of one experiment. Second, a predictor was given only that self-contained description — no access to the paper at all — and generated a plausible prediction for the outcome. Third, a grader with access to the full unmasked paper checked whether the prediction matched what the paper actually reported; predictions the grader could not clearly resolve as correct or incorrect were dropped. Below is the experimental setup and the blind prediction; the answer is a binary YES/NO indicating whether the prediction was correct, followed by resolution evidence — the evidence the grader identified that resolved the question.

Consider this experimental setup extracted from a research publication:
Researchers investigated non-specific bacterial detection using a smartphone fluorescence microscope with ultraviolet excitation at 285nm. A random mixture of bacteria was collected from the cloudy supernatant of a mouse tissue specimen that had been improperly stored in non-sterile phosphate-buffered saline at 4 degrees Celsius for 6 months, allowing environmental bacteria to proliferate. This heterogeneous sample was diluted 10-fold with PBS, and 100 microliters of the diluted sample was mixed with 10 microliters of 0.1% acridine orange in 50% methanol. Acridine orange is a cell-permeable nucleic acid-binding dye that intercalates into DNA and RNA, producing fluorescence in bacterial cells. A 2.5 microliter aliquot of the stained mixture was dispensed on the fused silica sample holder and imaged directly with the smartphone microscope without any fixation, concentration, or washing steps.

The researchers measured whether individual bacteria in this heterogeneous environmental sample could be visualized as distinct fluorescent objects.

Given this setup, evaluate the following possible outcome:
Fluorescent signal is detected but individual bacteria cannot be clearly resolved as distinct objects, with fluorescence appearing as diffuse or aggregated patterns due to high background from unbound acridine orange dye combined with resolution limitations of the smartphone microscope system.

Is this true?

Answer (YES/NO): NO